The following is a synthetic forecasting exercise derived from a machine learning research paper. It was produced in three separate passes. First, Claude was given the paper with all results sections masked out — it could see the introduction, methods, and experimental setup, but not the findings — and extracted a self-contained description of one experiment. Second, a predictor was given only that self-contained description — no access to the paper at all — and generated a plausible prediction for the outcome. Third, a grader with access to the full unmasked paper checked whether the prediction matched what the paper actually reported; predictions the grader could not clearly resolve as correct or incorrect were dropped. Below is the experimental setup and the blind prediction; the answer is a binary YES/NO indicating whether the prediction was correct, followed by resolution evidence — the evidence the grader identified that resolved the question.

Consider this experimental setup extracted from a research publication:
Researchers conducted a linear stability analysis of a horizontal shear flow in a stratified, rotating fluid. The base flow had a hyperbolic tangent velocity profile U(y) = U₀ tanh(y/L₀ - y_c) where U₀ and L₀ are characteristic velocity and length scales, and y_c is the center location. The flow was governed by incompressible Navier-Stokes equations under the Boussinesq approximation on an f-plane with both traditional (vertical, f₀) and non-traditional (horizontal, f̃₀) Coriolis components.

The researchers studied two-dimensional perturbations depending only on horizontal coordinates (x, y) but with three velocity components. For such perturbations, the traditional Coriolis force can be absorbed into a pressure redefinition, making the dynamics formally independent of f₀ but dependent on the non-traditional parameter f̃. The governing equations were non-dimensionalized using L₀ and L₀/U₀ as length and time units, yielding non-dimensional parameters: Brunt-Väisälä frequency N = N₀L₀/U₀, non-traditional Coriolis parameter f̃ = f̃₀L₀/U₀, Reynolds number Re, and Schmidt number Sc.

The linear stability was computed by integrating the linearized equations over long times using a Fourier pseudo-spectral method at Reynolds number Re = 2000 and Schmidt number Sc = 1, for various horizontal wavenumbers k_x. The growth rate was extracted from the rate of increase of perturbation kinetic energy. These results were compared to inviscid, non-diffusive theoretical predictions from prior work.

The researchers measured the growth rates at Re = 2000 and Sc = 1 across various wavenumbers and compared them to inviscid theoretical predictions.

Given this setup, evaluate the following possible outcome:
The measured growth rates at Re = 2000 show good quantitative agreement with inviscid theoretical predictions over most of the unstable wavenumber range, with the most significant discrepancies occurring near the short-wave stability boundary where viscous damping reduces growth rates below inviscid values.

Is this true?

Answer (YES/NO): NO